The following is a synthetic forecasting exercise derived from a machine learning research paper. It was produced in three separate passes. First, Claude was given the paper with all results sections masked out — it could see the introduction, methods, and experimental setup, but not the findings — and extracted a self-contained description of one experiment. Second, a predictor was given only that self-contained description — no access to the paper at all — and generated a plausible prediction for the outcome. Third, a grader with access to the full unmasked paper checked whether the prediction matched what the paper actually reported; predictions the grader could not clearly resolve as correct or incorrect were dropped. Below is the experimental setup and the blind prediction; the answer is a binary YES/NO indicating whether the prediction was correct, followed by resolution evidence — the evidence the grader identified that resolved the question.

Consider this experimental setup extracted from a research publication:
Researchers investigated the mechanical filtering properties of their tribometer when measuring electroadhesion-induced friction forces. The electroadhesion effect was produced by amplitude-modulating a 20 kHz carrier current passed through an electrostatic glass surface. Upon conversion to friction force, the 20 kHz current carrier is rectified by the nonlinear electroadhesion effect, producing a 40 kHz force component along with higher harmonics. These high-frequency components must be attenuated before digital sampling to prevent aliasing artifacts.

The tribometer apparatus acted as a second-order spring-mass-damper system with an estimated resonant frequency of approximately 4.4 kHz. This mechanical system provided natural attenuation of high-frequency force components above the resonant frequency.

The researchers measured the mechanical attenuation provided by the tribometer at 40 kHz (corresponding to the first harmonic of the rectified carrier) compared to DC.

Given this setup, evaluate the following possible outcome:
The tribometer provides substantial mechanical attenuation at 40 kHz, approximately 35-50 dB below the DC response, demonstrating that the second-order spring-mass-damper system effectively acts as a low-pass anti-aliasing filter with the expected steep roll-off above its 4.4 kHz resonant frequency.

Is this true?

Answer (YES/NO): YES